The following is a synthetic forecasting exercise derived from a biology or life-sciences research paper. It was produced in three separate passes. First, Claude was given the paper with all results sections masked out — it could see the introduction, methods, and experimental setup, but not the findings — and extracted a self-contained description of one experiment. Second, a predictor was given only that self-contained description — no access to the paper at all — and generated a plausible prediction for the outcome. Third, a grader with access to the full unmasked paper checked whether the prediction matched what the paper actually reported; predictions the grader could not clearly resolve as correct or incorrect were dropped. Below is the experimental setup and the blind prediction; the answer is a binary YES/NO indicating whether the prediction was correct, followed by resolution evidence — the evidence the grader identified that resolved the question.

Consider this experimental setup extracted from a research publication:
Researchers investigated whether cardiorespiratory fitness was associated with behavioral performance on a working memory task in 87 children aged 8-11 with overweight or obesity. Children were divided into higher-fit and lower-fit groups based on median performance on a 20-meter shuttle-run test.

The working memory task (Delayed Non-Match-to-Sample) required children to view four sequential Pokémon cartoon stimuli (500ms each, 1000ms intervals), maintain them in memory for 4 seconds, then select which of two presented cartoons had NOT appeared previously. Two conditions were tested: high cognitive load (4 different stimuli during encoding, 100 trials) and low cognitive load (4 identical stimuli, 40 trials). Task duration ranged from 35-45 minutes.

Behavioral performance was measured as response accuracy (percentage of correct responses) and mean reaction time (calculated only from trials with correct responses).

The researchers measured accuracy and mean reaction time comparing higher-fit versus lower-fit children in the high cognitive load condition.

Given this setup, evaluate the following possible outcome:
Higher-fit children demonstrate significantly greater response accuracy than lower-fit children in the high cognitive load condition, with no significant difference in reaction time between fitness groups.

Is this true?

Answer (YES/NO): NO